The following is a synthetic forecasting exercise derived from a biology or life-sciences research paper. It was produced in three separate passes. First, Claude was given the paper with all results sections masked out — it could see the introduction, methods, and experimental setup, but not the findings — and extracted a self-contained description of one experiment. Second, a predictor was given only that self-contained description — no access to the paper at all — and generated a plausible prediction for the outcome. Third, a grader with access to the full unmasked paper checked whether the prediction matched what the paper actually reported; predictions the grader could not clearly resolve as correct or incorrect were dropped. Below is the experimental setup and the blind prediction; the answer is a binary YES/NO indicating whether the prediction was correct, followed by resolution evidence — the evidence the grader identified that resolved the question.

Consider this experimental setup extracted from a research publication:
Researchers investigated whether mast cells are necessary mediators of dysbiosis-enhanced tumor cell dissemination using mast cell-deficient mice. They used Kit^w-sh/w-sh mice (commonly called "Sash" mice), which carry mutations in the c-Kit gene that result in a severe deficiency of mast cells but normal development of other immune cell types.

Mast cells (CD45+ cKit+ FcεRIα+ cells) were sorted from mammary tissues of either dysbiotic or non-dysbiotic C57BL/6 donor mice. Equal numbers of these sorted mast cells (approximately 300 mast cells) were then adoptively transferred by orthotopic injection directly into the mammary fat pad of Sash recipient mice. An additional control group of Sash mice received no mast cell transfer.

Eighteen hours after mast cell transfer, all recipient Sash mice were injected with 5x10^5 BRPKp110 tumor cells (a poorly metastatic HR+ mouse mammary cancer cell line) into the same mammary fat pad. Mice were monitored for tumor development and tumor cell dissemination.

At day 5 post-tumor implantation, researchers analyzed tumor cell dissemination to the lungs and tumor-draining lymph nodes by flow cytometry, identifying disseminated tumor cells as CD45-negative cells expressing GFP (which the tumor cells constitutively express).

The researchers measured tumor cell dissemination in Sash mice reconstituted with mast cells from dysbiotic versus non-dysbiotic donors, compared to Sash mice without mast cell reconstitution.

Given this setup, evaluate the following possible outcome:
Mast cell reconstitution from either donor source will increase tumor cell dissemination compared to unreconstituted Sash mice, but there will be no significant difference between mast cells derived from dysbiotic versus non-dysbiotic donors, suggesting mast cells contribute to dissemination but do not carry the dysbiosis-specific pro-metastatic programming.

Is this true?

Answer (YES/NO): NO